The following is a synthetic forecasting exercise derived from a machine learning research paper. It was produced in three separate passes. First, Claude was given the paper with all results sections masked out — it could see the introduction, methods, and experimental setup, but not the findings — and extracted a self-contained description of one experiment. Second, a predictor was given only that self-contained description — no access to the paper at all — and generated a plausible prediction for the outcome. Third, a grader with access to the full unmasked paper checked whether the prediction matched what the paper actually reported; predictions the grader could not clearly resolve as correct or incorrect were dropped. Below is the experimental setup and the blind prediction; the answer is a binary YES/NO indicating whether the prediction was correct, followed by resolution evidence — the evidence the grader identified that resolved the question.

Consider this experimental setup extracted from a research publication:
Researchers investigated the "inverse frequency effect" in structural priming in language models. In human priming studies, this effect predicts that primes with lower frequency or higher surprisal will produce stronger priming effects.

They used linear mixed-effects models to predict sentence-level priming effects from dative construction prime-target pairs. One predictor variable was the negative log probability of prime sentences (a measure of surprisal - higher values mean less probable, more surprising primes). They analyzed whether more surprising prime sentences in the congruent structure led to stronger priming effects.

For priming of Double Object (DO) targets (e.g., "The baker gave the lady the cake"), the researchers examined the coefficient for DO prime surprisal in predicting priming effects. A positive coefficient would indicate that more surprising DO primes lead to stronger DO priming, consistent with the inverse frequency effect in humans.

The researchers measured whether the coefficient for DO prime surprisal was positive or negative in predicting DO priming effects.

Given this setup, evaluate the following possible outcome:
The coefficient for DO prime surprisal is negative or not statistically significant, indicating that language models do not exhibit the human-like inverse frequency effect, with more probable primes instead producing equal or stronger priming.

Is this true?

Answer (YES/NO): NO